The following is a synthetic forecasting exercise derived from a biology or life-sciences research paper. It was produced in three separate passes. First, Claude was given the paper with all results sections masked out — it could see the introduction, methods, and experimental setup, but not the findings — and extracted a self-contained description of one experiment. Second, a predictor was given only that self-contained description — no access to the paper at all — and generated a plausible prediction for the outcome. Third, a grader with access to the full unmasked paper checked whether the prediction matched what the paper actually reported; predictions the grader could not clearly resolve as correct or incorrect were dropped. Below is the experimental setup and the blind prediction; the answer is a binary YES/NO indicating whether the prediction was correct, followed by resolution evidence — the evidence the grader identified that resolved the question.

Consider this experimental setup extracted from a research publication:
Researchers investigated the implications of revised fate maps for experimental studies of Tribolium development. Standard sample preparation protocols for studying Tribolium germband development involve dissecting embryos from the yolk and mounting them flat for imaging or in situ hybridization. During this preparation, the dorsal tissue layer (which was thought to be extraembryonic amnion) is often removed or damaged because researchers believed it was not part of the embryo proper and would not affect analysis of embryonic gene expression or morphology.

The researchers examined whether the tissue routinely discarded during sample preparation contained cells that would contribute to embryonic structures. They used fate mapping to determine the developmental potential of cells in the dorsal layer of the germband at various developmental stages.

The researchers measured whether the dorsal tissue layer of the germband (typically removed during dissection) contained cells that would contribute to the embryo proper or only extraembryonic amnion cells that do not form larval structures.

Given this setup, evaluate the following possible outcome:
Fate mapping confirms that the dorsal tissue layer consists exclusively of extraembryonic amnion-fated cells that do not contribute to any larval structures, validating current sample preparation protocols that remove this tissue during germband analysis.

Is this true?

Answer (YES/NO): NO